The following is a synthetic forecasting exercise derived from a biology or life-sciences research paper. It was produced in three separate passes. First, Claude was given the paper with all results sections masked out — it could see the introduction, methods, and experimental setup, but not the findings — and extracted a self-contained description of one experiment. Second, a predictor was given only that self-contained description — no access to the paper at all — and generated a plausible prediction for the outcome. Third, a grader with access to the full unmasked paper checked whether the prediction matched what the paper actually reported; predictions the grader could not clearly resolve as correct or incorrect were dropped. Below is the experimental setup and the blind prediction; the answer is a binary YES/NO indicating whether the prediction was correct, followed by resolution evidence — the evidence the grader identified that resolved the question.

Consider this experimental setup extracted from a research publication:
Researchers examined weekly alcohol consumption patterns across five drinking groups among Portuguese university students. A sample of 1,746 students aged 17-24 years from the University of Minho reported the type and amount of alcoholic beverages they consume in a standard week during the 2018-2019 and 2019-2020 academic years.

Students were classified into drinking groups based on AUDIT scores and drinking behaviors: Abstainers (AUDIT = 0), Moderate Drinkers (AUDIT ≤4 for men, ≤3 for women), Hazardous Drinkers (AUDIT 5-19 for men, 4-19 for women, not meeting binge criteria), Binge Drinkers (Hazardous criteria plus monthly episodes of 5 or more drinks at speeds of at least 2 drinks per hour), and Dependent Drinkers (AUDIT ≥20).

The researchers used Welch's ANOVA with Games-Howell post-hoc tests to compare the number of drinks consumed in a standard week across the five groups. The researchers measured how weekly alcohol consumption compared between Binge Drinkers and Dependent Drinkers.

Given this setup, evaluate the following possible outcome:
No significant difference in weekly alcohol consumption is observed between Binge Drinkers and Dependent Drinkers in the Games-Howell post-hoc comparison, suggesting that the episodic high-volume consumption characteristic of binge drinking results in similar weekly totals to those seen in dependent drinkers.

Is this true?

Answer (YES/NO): YES